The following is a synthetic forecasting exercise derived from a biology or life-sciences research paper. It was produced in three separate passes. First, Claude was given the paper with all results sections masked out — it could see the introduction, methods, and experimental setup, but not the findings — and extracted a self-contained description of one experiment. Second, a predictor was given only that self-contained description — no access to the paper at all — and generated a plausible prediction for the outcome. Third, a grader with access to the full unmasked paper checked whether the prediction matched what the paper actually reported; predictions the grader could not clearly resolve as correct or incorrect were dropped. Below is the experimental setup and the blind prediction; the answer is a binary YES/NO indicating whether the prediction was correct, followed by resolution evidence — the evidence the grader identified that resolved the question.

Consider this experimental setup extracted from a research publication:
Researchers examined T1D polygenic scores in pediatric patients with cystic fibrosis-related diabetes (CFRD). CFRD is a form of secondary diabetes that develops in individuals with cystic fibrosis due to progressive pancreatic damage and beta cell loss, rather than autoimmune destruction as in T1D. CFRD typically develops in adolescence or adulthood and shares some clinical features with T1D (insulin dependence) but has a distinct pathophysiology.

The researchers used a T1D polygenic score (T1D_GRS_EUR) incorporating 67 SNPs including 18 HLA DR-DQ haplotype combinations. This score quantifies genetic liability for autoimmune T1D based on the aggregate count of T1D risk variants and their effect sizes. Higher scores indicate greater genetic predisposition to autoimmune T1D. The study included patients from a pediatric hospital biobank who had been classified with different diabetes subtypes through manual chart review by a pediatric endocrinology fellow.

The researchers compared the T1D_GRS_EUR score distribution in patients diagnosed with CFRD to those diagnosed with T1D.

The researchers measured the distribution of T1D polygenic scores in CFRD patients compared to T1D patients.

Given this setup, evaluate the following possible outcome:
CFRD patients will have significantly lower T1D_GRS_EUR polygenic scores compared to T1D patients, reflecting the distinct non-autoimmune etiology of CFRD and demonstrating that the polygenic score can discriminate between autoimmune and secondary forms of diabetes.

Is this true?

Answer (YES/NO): YES